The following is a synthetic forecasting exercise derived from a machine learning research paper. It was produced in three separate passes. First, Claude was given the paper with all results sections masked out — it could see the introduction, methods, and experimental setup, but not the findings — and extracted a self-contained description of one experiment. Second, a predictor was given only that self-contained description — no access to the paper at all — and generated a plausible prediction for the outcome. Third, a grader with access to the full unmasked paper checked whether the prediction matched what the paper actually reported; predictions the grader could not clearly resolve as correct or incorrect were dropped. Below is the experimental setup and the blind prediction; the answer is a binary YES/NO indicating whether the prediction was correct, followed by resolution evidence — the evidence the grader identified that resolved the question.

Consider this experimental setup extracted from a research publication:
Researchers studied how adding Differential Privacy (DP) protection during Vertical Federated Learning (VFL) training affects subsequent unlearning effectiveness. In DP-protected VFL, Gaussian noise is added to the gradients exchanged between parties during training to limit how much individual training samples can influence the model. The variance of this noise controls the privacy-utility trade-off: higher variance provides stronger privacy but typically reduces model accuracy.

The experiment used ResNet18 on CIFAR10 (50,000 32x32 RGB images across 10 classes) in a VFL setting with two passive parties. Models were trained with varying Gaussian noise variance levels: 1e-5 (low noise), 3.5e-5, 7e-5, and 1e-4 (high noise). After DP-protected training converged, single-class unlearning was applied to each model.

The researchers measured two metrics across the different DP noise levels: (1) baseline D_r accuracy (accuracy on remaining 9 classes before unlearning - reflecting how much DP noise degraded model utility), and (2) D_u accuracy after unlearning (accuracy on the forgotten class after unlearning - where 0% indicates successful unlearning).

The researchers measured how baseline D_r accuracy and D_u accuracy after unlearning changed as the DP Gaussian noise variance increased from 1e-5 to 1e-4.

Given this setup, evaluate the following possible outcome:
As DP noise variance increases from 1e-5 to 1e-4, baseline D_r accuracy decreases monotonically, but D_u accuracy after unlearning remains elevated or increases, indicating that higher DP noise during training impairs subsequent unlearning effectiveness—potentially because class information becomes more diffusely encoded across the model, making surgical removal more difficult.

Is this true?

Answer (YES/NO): NO